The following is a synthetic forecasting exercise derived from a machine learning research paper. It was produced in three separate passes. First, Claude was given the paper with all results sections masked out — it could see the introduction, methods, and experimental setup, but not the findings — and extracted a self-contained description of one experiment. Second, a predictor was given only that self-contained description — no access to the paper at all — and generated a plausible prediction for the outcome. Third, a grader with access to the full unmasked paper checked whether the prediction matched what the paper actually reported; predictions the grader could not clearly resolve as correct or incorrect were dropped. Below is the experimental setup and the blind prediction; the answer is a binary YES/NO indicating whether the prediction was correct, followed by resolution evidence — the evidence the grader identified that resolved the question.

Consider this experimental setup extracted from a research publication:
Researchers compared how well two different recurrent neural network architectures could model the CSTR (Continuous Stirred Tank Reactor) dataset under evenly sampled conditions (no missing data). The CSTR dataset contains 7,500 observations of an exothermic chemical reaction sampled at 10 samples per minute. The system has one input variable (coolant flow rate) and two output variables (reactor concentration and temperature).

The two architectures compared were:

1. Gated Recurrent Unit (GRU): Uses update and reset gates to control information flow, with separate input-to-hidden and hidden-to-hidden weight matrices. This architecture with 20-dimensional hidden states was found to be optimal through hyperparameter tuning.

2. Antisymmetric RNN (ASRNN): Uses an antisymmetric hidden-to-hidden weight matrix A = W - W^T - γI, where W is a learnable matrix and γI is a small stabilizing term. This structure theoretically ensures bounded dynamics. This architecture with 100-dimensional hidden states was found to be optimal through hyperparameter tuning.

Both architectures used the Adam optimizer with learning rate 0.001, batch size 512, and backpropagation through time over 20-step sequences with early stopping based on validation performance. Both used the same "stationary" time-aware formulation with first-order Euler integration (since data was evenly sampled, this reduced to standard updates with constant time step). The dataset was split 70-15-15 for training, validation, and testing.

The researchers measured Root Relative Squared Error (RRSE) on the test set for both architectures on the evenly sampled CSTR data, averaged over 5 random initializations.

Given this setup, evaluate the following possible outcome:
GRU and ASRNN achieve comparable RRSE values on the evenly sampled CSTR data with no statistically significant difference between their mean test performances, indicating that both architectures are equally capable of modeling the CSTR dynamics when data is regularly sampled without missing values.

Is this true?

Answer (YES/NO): NO